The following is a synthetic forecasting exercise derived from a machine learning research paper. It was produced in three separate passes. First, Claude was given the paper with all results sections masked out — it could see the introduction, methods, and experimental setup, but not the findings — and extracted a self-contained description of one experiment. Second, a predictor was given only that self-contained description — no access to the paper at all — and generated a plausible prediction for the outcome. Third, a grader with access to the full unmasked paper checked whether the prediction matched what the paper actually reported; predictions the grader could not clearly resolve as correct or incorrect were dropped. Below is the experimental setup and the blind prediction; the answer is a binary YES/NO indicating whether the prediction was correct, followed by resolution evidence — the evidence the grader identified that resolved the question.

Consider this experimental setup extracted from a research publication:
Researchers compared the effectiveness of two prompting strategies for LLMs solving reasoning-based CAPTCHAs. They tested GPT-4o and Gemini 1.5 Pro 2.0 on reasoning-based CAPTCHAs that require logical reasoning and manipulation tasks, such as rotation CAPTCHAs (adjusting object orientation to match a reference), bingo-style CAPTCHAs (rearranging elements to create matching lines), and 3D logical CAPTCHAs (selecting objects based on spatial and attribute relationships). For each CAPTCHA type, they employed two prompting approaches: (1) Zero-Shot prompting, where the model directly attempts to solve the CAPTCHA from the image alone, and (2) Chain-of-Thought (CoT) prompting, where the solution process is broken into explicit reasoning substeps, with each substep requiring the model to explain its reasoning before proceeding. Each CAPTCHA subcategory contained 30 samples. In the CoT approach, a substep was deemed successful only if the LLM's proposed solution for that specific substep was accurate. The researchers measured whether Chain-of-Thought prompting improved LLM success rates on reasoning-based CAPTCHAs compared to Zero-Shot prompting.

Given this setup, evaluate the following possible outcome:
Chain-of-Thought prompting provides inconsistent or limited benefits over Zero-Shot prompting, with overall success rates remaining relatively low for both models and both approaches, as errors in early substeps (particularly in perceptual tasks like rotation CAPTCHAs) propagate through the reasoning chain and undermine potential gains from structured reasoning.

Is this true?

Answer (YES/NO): NO